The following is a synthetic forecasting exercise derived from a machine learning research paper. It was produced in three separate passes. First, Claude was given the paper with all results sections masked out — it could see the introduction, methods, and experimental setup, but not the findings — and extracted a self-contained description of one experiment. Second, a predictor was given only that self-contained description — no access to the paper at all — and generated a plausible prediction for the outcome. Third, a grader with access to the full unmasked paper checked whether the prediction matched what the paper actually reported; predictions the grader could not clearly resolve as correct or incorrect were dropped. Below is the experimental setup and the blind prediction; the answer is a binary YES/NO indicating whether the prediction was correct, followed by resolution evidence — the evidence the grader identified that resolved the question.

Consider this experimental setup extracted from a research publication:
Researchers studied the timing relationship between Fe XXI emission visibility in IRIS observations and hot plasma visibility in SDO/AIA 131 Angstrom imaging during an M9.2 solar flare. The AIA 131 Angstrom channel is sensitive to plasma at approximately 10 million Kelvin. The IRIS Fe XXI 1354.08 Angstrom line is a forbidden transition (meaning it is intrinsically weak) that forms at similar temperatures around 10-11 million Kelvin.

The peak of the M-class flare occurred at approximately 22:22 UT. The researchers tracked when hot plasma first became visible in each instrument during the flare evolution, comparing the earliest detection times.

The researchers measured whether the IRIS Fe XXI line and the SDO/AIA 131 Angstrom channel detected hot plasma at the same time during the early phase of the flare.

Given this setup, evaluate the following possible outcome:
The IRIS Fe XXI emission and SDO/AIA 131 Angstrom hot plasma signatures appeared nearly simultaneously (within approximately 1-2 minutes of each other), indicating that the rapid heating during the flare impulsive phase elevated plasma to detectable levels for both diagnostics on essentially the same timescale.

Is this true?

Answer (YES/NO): NO